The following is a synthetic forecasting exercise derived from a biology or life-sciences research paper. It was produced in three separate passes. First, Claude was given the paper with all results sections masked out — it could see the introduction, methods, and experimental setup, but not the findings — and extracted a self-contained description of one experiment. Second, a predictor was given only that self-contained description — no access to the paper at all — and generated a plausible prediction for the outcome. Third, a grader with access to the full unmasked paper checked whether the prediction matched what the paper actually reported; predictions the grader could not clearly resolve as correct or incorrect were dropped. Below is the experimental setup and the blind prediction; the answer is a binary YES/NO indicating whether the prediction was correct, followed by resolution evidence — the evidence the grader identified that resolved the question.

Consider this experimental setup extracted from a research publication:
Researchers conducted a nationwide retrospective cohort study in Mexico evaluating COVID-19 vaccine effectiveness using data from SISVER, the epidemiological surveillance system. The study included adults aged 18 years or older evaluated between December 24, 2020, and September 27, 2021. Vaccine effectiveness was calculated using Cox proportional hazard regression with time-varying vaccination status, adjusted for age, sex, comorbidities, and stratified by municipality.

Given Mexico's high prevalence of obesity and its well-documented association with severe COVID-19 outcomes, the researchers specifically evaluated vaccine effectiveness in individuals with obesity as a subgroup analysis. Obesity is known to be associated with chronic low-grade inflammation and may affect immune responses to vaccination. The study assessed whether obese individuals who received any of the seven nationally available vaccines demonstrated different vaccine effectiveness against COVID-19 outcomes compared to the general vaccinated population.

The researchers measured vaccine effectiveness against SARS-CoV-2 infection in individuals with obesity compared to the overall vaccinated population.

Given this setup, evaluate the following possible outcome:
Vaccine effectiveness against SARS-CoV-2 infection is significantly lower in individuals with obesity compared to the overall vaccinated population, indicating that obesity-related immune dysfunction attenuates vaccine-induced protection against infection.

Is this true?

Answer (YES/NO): NO